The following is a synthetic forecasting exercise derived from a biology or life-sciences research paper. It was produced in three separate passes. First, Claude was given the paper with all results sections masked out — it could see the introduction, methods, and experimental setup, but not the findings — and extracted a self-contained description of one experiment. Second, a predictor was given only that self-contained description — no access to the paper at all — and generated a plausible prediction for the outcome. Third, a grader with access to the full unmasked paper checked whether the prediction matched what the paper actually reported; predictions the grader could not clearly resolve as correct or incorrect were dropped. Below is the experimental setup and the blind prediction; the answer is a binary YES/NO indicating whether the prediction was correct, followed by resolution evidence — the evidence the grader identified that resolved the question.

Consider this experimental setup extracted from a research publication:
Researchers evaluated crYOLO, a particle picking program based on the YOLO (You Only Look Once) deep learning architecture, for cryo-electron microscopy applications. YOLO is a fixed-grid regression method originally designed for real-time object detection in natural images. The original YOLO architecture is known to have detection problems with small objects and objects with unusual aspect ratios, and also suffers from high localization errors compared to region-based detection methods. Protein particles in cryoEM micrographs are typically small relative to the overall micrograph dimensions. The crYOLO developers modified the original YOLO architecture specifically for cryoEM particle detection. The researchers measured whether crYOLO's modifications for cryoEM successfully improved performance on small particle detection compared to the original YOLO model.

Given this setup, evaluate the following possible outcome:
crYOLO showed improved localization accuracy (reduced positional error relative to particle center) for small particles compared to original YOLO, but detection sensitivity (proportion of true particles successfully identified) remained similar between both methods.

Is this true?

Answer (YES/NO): NO